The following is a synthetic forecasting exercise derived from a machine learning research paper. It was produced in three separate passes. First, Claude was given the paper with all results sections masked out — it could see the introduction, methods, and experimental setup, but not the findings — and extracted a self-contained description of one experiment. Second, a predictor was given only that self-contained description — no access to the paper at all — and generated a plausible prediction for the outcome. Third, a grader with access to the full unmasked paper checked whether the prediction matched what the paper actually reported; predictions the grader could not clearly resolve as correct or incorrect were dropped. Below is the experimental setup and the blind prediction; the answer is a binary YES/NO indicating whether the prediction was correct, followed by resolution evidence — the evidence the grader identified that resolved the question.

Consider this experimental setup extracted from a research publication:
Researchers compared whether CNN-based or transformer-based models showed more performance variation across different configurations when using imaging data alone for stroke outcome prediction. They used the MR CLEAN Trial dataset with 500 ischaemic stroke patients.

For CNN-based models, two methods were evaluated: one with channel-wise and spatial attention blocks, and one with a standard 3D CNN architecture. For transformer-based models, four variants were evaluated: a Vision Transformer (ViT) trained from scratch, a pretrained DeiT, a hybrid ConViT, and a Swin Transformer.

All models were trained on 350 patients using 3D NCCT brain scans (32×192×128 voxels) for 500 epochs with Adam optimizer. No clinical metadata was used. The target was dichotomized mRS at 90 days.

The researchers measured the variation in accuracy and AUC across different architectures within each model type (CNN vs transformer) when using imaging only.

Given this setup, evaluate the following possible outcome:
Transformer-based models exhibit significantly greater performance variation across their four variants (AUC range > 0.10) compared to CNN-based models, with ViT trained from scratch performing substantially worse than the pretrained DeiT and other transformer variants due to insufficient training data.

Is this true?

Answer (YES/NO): NO